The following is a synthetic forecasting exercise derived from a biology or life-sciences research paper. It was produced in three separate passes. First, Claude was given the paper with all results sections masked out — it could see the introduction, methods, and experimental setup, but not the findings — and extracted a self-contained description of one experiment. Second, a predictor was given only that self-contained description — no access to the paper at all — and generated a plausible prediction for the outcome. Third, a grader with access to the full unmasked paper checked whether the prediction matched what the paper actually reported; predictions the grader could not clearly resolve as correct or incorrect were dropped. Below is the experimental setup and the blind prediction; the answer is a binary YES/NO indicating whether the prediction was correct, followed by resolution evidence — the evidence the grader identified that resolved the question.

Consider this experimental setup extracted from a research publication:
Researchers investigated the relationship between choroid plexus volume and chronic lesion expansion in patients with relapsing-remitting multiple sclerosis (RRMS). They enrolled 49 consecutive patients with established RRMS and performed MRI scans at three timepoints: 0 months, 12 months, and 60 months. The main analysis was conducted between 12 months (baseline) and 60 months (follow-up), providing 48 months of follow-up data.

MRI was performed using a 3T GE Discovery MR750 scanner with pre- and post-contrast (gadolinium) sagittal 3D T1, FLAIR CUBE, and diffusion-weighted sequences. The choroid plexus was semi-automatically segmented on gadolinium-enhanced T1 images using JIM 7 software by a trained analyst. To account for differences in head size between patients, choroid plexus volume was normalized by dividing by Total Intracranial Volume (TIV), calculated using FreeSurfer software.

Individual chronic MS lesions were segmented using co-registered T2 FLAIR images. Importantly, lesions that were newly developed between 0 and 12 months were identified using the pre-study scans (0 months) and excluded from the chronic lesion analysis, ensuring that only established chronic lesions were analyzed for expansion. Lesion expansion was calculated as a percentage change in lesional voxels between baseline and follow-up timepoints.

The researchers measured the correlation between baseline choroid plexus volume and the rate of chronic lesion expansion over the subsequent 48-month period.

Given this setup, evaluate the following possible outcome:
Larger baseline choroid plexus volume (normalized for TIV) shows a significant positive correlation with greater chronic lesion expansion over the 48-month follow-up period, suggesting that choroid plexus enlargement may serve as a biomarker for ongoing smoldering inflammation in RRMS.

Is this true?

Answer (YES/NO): YES